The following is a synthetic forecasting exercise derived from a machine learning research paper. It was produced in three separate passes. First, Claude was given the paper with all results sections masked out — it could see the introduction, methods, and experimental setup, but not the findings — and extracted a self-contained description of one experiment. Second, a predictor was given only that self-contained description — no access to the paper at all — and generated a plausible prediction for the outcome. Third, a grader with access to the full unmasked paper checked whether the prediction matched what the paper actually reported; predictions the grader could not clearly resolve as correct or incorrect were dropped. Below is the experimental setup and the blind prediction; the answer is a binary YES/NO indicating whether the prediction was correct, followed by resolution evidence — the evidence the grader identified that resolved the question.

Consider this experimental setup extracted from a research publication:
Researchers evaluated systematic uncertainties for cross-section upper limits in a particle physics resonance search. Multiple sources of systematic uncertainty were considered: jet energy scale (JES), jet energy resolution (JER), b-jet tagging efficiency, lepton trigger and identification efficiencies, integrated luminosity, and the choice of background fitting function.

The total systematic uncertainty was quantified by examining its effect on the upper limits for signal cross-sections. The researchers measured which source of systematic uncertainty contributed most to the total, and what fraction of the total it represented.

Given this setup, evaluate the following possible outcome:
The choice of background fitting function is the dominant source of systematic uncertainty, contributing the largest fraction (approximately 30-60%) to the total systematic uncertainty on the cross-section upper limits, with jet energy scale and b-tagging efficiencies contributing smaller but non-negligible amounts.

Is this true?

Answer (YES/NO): NO